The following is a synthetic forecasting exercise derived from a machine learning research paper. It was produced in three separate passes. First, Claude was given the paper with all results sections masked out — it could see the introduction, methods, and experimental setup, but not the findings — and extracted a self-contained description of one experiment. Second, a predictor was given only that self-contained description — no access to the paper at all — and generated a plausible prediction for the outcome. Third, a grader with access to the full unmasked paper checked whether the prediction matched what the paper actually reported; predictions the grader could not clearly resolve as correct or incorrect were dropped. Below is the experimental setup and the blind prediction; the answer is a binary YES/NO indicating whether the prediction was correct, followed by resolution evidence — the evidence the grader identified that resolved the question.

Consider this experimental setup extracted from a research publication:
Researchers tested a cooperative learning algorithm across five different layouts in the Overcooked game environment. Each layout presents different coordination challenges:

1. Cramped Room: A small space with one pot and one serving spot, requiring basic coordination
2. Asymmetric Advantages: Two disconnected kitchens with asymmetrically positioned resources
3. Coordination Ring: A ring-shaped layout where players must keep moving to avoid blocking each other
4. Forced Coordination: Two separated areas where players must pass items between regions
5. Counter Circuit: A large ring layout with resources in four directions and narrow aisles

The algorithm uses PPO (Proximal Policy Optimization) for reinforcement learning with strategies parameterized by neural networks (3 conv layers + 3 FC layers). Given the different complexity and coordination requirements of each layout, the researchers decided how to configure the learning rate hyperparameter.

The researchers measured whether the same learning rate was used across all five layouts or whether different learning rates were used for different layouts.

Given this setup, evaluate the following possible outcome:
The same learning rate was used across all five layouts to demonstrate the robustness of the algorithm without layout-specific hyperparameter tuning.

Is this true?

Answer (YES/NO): NO